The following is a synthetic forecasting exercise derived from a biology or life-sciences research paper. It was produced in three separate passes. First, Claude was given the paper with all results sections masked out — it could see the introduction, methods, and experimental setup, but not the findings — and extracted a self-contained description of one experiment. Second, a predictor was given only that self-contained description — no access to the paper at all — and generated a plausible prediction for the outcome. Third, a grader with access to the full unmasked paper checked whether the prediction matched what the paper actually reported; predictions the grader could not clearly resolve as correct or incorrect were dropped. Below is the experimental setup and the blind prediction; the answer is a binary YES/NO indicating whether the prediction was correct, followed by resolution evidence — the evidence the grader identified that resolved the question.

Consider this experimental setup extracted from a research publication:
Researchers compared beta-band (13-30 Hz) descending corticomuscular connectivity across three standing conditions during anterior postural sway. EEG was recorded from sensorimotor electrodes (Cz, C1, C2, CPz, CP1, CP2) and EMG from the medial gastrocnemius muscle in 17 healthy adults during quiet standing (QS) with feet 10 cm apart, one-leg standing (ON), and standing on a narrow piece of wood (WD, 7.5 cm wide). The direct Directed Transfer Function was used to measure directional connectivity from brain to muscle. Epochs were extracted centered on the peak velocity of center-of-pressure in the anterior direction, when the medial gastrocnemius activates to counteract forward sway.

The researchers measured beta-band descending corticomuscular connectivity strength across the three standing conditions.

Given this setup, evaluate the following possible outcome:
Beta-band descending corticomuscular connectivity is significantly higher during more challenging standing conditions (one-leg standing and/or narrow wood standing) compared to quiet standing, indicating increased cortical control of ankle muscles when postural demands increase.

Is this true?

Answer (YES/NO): NO